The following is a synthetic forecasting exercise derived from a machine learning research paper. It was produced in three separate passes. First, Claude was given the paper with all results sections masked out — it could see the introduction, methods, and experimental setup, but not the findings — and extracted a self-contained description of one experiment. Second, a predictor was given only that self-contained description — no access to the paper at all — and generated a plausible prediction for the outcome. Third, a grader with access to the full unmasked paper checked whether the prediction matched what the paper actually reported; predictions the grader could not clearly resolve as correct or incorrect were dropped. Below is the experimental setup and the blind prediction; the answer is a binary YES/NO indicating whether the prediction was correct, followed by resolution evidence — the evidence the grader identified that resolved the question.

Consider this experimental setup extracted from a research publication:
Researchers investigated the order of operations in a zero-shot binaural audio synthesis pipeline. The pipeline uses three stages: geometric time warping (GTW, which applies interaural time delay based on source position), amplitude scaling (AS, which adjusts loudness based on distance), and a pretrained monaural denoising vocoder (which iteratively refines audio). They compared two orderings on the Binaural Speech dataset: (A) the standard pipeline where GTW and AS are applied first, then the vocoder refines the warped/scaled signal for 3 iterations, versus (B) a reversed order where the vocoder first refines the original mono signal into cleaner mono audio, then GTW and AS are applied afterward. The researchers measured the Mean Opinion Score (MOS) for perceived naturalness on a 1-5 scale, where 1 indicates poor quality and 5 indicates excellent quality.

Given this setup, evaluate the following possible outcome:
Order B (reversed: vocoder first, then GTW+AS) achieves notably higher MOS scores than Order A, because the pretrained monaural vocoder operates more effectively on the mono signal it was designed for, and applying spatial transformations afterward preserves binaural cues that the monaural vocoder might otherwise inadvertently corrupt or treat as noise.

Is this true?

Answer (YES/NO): NO